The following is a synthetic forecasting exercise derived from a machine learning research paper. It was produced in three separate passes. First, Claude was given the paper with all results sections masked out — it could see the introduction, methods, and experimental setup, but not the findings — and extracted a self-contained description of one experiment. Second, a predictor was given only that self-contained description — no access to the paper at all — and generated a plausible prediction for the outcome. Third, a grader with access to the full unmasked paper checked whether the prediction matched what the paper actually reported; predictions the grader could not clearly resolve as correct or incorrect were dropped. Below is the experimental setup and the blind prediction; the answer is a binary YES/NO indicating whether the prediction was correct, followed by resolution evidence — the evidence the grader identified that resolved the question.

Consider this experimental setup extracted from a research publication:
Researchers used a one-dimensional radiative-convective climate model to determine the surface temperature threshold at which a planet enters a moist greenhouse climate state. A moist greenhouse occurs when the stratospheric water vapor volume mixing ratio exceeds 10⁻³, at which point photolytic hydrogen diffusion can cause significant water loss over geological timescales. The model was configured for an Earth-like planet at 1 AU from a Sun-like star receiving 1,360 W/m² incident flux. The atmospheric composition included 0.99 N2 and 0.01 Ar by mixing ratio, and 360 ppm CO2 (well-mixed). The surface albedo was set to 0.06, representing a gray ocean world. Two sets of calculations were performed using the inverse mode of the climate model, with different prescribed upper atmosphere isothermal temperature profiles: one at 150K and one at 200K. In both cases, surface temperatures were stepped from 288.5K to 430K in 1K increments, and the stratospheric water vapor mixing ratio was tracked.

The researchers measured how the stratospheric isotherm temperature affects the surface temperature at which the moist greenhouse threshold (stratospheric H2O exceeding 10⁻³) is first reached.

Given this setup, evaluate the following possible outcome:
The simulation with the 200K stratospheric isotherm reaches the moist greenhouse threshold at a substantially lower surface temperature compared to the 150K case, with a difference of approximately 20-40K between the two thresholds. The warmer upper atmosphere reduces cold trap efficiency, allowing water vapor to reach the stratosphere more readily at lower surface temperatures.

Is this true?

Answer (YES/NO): YES